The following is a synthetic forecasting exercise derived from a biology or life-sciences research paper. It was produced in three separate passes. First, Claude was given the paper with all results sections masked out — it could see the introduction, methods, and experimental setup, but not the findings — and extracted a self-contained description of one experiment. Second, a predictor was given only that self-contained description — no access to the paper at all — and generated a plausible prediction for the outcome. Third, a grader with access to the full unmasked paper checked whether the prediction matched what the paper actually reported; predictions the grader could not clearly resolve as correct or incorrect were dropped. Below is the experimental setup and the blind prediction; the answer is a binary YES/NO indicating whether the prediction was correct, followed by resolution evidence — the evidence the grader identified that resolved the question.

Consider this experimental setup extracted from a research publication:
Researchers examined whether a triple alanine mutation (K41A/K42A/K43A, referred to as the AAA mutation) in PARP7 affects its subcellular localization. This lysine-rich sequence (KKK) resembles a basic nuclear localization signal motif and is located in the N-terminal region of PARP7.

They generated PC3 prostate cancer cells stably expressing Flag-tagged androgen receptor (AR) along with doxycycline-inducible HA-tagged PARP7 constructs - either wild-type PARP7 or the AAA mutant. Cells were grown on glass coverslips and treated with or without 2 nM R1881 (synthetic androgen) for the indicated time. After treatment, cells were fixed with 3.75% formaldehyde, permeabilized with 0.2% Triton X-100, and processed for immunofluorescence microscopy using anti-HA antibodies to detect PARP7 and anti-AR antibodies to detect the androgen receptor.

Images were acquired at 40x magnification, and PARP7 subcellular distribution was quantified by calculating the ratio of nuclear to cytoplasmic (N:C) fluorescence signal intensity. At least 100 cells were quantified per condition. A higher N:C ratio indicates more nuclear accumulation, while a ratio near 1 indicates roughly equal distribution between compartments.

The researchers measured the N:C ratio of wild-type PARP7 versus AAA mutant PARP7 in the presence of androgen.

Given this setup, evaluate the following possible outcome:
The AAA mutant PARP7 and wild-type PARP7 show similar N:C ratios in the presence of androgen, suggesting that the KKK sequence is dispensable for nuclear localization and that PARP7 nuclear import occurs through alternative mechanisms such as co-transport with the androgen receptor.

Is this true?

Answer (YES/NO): NO